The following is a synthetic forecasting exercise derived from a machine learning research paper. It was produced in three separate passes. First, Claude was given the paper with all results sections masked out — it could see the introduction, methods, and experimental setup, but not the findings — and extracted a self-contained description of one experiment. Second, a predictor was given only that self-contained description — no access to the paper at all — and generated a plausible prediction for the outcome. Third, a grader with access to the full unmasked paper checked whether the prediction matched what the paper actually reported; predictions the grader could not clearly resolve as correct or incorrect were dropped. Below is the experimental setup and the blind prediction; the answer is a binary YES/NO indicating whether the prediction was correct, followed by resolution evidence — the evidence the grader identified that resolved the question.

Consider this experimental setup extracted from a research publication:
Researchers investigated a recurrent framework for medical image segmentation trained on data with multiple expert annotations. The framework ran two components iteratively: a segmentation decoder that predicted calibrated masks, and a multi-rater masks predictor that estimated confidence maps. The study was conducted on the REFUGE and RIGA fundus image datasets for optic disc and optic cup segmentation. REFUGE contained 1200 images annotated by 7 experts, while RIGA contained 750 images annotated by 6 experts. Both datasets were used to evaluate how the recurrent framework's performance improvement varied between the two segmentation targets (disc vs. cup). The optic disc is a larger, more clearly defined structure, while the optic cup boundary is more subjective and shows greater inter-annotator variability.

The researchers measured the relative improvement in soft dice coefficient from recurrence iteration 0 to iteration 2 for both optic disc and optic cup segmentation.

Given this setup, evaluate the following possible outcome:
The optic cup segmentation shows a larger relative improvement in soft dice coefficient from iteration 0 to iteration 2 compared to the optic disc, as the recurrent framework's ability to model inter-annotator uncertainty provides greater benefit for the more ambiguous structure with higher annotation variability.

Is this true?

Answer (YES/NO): YES